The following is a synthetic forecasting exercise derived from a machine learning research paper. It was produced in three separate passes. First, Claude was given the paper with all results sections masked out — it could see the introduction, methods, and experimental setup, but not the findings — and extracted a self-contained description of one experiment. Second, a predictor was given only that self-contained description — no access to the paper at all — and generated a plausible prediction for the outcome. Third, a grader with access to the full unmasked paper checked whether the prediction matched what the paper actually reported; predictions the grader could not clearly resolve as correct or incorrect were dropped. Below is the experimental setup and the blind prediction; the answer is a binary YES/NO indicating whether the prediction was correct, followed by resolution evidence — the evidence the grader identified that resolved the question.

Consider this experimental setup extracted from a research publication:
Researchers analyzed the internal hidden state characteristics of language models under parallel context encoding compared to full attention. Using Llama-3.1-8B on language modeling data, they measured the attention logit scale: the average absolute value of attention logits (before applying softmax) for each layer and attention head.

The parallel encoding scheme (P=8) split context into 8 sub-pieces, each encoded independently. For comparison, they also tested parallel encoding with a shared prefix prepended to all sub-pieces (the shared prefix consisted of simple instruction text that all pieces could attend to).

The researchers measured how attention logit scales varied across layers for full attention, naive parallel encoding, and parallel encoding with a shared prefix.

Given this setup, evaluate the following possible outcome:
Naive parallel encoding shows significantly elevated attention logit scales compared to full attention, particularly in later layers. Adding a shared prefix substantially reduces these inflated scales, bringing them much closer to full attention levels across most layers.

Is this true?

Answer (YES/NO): NO